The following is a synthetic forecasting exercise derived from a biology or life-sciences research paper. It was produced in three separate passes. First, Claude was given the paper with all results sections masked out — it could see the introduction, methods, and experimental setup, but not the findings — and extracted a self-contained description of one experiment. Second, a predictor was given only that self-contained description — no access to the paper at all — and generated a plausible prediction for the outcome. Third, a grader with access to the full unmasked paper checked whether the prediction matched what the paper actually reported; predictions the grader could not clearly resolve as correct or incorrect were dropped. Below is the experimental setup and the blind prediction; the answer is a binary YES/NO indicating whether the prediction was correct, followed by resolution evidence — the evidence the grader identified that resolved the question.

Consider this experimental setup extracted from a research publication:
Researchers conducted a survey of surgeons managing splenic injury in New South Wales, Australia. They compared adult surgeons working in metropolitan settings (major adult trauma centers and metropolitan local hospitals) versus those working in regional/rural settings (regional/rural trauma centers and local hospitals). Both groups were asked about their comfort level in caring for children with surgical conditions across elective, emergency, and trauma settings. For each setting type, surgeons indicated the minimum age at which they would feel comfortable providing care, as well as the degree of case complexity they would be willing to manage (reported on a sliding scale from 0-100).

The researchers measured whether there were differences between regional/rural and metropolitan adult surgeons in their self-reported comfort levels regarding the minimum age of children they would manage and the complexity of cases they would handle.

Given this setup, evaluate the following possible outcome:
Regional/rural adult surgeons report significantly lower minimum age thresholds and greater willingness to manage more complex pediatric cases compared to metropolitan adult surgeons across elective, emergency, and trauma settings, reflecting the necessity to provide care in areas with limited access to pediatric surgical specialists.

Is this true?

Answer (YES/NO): NO